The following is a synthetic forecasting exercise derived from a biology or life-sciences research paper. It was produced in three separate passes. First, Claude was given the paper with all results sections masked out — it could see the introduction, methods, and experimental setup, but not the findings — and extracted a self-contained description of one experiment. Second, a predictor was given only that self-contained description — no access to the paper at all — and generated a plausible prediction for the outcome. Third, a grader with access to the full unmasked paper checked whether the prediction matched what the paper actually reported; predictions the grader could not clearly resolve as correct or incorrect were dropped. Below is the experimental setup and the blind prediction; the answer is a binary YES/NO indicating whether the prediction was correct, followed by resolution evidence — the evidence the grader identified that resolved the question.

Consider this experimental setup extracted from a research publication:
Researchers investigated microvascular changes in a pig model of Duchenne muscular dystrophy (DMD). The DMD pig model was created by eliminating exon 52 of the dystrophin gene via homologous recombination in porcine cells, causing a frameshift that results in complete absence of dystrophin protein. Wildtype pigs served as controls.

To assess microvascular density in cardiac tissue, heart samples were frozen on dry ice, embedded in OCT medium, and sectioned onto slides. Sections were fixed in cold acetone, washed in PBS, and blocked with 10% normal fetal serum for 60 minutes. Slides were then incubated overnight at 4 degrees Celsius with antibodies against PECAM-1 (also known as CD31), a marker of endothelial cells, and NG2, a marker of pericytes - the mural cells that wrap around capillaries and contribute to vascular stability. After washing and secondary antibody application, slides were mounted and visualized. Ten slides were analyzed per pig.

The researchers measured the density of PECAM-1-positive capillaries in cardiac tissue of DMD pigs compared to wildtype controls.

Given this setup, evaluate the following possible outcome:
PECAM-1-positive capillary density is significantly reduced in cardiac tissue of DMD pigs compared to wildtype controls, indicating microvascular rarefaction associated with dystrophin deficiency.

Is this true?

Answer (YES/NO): YES